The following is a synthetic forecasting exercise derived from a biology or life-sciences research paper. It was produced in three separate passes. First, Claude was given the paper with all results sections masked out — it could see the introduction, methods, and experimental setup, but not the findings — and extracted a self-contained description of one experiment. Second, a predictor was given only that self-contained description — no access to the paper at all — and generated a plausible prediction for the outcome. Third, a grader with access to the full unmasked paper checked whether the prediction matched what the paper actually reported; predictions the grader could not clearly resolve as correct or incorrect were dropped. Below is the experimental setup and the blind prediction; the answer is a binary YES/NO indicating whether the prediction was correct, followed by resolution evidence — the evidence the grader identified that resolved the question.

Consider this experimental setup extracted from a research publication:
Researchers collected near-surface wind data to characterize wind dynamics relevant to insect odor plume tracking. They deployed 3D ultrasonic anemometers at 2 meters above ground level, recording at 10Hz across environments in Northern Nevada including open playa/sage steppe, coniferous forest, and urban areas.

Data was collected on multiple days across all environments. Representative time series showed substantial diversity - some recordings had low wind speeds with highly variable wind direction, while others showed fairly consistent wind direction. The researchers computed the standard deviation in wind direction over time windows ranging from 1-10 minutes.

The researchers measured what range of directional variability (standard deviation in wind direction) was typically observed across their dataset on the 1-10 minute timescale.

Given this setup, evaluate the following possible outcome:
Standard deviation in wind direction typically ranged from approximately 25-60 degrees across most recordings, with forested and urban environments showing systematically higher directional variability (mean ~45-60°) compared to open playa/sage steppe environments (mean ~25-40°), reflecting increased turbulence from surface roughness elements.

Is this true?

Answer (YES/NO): NO